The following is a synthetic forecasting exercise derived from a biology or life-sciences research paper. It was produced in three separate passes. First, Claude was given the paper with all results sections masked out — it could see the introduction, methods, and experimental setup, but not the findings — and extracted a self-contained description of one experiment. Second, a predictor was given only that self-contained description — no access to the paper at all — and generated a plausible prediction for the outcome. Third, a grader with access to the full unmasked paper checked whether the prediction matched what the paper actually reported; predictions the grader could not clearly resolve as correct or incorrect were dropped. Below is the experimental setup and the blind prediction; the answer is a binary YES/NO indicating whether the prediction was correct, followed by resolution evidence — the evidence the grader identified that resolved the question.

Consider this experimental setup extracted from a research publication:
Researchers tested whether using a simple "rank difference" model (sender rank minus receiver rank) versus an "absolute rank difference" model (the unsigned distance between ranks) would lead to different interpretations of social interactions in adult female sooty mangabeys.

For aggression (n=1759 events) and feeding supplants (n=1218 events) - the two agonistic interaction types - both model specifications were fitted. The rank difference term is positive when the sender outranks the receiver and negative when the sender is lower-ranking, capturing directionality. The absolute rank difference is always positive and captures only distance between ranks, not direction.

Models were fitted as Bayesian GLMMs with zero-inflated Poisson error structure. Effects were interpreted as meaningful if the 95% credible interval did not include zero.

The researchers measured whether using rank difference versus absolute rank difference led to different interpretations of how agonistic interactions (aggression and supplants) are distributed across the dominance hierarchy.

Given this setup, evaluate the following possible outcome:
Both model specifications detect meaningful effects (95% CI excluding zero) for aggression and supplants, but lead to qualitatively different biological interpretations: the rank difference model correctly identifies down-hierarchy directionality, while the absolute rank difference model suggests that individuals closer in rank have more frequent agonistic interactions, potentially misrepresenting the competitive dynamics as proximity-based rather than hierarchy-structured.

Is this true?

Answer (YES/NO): YES